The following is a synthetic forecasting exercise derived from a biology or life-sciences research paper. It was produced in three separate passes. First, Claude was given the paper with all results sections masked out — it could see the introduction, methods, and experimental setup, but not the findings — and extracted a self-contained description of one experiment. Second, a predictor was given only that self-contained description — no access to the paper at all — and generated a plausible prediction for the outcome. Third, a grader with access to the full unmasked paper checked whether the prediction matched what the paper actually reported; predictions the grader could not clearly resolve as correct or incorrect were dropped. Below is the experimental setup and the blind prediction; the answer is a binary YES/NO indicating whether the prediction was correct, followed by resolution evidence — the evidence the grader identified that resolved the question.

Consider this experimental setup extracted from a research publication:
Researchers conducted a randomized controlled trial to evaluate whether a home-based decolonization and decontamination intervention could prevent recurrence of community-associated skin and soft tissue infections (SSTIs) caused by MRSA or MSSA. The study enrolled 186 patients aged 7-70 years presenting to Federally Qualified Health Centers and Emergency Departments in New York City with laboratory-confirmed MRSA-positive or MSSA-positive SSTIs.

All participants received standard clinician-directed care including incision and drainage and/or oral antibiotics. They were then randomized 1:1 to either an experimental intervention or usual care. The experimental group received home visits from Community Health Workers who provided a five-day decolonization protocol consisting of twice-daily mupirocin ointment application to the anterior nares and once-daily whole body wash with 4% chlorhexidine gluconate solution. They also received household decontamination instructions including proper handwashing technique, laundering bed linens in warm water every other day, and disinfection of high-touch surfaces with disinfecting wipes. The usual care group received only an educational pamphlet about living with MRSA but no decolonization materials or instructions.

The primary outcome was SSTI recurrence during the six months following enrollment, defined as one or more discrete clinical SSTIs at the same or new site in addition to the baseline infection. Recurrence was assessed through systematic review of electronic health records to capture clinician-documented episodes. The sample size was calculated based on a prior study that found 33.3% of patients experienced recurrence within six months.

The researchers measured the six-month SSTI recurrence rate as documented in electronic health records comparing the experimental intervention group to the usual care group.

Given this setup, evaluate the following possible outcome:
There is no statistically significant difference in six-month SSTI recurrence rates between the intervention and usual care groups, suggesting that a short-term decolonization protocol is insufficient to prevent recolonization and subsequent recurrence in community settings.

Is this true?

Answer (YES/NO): YES